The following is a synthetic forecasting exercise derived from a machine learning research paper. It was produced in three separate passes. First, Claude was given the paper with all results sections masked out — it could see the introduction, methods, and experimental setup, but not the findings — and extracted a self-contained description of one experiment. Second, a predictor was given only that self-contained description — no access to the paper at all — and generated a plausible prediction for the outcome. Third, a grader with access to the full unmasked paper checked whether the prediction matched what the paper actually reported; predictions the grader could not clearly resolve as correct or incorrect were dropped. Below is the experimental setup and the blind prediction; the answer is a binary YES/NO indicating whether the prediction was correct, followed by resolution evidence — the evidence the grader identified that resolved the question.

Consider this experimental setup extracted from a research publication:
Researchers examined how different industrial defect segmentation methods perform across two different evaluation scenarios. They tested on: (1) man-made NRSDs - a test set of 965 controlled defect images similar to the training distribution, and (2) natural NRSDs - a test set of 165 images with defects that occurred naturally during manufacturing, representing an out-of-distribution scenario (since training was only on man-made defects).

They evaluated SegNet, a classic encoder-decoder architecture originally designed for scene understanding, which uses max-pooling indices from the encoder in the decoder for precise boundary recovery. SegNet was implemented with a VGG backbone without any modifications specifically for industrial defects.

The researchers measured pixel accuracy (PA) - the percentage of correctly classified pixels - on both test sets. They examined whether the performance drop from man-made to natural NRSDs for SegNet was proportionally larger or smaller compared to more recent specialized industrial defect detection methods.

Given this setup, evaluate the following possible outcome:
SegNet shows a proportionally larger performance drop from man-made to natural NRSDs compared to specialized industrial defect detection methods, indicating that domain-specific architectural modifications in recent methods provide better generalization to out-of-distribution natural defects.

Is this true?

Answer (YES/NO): YES